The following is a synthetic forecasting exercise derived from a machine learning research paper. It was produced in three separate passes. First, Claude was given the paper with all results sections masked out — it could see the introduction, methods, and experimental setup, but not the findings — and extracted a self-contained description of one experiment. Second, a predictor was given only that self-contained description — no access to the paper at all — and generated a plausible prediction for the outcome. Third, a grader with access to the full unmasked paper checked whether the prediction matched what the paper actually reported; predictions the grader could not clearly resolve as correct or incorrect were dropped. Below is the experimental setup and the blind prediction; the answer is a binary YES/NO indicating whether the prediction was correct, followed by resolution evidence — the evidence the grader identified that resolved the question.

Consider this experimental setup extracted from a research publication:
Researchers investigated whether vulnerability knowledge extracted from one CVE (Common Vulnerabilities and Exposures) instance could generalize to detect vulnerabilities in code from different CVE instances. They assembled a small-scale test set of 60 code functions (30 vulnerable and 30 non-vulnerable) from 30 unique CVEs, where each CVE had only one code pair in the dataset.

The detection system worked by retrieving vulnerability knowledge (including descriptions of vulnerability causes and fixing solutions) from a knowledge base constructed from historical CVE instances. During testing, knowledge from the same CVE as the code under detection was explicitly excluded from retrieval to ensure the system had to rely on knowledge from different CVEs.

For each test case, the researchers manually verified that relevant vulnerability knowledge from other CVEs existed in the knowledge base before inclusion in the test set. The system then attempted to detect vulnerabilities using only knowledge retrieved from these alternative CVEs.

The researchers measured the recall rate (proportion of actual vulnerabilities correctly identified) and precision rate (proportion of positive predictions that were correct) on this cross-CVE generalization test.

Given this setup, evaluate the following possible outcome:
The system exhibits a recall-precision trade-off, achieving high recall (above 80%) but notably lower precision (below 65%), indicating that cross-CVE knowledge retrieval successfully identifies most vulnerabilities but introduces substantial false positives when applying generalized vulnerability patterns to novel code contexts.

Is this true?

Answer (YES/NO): NO